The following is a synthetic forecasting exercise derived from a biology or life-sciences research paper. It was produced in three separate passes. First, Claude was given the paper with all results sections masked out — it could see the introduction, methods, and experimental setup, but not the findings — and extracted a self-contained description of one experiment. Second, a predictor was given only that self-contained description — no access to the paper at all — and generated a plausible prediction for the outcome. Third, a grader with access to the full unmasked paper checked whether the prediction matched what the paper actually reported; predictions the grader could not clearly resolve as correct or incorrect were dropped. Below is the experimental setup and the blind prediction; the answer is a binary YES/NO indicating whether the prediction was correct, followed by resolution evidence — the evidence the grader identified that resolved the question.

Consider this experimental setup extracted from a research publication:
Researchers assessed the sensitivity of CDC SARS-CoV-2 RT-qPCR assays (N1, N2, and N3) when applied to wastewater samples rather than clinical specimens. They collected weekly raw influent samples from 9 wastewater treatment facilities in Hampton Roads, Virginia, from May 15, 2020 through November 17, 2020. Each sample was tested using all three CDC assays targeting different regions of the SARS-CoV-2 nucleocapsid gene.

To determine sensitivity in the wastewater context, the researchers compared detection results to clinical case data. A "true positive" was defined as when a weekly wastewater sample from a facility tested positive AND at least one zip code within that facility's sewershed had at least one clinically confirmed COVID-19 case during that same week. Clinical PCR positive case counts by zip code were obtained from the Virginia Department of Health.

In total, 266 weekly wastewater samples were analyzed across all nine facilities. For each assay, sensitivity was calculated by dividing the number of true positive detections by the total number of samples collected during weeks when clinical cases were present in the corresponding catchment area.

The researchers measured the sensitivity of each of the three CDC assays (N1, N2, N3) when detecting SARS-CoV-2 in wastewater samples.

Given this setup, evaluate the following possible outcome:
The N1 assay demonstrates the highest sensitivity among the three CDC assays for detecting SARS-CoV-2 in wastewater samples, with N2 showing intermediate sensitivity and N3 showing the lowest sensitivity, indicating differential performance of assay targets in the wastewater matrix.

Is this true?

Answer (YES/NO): NO